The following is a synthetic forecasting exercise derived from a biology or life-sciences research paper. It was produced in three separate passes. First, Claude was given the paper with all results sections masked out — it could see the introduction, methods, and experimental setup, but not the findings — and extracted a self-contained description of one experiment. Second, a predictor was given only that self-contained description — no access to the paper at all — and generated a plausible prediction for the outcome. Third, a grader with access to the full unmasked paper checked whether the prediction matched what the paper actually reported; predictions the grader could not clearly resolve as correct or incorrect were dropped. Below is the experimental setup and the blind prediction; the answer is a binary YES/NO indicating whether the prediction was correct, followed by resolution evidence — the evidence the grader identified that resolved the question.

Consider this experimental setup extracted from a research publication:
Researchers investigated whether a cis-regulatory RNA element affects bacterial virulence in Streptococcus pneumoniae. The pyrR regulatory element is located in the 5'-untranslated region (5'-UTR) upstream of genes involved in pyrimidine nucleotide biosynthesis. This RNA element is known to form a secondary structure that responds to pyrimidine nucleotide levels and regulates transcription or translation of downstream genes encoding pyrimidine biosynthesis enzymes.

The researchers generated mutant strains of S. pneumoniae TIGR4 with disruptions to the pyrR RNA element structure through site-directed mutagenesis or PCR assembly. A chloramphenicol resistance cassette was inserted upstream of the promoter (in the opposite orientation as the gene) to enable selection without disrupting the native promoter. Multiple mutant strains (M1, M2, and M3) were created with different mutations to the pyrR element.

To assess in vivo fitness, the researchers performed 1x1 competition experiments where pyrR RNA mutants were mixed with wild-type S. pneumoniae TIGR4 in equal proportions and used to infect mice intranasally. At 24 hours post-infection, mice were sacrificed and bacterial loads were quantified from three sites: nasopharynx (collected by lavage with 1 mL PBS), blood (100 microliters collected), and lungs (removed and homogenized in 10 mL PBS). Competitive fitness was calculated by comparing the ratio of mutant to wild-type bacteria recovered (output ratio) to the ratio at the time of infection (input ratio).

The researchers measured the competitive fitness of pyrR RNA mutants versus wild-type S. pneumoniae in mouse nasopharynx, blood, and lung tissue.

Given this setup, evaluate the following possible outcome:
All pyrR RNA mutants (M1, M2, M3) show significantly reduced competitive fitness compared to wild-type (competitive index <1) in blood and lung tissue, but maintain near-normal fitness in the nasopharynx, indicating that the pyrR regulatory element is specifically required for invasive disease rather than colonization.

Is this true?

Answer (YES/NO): NO